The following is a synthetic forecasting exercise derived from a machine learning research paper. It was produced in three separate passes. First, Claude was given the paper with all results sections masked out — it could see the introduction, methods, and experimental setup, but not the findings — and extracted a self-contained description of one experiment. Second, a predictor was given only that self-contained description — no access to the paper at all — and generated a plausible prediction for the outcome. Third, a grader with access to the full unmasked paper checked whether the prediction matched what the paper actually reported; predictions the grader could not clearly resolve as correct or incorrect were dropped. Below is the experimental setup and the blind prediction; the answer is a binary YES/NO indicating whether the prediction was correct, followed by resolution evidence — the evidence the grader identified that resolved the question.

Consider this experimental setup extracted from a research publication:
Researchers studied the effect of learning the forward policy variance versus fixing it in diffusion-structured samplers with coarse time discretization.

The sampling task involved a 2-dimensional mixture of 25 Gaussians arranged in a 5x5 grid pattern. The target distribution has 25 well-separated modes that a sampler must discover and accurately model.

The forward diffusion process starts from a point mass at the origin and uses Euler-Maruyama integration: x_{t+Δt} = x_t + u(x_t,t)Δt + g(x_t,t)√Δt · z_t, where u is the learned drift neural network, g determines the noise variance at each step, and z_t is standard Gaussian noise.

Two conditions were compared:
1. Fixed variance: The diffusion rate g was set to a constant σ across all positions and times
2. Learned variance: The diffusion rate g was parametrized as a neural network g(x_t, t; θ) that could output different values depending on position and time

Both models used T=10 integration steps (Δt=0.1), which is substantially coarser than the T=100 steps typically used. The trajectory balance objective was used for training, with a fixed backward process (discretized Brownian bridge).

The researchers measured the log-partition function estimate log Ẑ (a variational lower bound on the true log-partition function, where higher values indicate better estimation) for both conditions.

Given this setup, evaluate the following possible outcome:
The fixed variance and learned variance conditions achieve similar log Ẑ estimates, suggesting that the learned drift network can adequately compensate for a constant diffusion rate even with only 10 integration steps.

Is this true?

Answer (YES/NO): NO